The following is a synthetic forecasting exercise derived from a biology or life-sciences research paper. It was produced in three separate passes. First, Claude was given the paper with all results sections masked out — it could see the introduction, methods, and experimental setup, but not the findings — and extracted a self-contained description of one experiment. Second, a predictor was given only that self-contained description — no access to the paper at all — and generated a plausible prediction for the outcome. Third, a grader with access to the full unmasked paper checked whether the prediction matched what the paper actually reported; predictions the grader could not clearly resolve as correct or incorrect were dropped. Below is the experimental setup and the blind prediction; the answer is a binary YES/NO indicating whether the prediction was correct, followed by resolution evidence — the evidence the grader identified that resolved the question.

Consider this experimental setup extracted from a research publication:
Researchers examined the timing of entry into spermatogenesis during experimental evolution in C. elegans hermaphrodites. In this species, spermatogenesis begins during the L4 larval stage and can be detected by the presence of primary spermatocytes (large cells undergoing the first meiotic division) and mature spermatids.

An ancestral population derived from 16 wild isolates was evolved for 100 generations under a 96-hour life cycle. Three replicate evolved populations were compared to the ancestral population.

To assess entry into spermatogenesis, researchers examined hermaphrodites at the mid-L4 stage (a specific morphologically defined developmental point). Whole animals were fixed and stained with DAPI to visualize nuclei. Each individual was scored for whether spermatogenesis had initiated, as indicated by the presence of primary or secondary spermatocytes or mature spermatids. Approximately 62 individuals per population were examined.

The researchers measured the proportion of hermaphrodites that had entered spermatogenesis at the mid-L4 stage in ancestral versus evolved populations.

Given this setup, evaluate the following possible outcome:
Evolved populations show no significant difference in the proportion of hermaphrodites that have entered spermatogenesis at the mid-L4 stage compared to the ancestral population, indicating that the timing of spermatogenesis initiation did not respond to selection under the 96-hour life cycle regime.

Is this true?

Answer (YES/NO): NO